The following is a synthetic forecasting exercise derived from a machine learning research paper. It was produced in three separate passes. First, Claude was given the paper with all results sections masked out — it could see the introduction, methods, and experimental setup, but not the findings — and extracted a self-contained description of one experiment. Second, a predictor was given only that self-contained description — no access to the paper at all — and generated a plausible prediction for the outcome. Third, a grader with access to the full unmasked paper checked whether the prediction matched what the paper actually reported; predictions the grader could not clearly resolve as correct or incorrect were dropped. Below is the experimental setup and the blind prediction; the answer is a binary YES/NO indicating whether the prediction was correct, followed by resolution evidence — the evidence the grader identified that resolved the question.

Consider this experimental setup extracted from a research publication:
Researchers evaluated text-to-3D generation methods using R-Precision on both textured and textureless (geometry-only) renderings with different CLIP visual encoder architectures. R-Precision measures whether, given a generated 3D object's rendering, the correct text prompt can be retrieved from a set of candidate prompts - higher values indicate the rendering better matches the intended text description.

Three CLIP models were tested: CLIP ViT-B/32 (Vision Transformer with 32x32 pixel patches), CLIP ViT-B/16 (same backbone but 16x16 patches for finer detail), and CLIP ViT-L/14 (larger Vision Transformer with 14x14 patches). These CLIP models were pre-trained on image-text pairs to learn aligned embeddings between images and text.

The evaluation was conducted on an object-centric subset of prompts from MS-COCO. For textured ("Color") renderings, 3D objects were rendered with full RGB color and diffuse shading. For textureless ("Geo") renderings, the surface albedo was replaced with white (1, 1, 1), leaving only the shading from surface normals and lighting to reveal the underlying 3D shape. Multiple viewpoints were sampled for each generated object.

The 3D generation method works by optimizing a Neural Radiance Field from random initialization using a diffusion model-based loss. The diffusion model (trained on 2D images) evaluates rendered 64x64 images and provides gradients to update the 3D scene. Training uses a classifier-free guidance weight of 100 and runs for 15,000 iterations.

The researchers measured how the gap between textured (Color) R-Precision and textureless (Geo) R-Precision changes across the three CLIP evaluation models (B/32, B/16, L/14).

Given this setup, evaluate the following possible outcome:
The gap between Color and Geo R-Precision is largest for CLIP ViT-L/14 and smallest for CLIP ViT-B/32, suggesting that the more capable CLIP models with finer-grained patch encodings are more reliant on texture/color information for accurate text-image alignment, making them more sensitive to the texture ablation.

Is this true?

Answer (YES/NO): NO